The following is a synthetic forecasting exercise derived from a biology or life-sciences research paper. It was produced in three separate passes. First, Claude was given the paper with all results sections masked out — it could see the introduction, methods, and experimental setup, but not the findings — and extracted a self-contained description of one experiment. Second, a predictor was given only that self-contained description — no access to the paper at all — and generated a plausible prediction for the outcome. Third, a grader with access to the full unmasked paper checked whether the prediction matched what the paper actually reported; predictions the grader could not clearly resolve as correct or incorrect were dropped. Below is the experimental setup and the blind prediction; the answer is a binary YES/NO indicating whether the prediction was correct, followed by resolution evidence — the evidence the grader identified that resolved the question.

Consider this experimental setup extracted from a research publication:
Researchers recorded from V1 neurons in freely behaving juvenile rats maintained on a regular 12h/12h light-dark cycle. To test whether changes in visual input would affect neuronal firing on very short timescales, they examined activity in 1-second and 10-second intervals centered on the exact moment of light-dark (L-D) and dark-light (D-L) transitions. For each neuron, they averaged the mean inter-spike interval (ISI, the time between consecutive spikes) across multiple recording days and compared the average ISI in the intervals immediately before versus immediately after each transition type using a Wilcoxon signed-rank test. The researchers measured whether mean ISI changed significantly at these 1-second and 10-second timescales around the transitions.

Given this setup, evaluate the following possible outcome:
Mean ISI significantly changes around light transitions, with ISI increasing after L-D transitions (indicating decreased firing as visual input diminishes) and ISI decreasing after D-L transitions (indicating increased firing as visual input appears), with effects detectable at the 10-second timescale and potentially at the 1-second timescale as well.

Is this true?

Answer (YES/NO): NO